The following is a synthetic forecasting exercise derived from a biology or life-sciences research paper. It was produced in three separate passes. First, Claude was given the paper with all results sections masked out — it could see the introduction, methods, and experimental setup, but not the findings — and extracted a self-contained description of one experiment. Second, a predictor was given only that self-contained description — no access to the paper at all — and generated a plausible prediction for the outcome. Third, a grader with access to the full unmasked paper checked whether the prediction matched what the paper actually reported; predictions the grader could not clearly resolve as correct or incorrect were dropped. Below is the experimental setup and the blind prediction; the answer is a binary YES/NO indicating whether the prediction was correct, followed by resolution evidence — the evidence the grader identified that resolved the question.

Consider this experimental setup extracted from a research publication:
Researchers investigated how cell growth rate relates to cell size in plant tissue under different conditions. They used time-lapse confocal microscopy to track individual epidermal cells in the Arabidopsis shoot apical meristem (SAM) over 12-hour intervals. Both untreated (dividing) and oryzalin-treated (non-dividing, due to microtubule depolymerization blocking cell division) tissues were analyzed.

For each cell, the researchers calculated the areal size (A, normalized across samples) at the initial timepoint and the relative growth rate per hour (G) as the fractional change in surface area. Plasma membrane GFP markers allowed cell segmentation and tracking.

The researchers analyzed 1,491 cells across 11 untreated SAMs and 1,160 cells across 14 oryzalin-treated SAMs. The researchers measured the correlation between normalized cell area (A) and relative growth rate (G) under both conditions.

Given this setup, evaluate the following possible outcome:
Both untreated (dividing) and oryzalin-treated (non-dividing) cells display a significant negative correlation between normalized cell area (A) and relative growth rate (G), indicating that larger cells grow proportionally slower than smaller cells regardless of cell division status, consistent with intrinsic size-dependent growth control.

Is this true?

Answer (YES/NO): NO